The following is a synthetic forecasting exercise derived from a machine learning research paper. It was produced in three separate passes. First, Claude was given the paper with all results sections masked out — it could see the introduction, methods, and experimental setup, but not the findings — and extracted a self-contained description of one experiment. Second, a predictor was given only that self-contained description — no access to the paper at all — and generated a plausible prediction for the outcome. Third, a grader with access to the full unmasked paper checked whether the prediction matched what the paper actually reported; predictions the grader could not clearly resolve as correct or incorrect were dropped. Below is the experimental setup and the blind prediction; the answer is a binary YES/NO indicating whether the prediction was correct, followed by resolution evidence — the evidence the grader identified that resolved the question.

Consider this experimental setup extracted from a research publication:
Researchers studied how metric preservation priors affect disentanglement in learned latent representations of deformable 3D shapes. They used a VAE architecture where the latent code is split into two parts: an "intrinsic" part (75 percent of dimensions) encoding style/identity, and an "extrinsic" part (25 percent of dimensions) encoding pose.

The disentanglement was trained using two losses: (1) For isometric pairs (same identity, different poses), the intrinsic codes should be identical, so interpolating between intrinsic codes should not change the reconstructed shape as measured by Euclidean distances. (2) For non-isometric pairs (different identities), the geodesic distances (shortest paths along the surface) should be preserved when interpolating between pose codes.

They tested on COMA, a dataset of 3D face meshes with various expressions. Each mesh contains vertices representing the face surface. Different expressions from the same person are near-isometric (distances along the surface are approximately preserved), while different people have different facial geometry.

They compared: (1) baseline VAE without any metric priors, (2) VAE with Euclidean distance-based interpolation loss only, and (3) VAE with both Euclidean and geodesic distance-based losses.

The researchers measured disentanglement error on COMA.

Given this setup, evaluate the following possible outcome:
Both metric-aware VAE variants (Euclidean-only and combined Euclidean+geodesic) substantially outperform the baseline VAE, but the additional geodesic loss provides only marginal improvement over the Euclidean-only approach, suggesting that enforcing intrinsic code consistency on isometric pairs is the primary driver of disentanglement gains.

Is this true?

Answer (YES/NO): YES